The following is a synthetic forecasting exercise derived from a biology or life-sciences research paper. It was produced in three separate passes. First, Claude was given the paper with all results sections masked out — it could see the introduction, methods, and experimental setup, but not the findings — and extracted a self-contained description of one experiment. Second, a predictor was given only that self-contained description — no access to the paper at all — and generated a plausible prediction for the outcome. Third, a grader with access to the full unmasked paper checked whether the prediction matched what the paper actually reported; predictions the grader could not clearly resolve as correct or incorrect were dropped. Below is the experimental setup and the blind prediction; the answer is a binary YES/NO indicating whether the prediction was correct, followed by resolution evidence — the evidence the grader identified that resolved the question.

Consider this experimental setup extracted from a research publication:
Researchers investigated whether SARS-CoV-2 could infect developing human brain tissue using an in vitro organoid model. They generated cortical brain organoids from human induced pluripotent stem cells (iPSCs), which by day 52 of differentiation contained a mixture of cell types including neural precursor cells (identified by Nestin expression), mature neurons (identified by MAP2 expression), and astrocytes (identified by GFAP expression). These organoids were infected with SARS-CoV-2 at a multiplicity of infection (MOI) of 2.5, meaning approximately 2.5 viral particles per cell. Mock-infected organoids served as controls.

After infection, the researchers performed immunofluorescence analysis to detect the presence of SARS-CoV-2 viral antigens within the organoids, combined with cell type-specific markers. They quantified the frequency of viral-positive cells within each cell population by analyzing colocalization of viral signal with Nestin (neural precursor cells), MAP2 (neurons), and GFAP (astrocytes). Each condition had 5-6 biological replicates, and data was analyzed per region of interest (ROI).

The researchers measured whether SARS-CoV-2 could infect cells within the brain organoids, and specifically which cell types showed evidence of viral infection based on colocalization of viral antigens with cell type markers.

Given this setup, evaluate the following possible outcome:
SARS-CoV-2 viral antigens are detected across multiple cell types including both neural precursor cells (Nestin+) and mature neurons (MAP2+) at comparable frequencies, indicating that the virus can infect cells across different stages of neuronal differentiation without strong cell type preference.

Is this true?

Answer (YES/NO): NO